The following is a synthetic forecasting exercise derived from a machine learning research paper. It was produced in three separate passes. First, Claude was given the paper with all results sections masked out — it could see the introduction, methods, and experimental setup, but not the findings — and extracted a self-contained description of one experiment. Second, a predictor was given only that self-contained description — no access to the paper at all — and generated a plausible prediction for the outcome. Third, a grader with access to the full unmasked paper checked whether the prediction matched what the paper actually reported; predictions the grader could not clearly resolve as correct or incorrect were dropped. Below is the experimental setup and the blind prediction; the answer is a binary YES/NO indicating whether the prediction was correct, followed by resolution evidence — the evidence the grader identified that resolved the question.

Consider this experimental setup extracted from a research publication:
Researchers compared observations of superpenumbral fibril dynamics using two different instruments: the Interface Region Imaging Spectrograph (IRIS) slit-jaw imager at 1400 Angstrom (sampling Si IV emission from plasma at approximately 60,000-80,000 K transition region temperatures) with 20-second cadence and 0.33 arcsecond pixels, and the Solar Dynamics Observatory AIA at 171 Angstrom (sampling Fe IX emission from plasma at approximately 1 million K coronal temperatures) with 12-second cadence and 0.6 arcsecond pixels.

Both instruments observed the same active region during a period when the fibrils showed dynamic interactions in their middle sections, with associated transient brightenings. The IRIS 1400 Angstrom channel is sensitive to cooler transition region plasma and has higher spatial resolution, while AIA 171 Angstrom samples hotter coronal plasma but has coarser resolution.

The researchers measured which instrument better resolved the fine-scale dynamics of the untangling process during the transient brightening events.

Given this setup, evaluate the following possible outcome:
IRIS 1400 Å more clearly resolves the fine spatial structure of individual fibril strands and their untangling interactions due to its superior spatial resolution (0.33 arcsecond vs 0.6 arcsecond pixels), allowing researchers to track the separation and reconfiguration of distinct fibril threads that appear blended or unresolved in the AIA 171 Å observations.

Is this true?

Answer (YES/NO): YES